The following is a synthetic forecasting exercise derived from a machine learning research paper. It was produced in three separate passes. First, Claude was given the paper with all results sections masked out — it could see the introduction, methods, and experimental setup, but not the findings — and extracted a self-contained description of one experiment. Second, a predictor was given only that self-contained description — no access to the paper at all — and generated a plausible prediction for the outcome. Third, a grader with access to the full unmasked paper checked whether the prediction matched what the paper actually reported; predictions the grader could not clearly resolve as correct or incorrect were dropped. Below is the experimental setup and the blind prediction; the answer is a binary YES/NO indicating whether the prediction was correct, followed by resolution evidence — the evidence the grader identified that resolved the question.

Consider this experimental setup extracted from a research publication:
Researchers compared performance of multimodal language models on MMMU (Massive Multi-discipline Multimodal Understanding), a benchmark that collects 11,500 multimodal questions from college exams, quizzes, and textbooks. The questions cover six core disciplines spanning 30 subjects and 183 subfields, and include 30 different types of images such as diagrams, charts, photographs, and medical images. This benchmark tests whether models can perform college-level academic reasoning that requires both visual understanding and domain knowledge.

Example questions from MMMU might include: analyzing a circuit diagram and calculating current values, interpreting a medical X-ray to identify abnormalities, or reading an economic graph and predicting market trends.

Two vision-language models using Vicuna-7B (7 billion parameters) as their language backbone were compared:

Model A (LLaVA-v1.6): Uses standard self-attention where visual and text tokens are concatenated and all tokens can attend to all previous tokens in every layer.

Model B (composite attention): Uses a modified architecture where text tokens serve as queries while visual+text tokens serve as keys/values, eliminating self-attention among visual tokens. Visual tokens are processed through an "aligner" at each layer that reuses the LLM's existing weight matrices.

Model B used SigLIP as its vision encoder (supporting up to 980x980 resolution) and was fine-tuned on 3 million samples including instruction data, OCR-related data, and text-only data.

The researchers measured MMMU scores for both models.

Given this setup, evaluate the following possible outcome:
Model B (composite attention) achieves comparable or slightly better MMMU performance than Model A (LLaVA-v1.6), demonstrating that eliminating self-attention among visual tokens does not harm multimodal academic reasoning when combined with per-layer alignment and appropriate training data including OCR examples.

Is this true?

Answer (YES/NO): NO